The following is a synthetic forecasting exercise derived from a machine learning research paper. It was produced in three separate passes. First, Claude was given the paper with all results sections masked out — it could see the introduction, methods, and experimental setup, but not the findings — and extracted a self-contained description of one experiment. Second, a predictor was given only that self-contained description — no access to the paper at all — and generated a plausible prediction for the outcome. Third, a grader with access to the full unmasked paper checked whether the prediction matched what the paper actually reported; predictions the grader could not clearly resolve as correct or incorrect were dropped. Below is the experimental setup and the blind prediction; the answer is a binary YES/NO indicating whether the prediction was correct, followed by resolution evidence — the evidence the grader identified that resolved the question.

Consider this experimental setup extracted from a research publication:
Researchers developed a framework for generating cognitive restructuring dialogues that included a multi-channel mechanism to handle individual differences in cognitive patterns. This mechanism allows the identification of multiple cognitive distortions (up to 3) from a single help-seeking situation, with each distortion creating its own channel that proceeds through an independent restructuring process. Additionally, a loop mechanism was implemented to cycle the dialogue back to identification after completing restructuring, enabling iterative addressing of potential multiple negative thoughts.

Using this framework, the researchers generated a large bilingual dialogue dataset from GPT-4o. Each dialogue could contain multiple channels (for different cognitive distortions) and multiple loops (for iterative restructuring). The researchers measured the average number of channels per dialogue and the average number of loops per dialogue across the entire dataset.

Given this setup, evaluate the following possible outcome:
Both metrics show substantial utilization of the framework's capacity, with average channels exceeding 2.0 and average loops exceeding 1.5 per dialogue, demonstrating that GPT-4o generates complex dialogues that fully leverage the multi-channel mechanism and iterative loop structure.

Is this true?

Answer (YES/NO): YES